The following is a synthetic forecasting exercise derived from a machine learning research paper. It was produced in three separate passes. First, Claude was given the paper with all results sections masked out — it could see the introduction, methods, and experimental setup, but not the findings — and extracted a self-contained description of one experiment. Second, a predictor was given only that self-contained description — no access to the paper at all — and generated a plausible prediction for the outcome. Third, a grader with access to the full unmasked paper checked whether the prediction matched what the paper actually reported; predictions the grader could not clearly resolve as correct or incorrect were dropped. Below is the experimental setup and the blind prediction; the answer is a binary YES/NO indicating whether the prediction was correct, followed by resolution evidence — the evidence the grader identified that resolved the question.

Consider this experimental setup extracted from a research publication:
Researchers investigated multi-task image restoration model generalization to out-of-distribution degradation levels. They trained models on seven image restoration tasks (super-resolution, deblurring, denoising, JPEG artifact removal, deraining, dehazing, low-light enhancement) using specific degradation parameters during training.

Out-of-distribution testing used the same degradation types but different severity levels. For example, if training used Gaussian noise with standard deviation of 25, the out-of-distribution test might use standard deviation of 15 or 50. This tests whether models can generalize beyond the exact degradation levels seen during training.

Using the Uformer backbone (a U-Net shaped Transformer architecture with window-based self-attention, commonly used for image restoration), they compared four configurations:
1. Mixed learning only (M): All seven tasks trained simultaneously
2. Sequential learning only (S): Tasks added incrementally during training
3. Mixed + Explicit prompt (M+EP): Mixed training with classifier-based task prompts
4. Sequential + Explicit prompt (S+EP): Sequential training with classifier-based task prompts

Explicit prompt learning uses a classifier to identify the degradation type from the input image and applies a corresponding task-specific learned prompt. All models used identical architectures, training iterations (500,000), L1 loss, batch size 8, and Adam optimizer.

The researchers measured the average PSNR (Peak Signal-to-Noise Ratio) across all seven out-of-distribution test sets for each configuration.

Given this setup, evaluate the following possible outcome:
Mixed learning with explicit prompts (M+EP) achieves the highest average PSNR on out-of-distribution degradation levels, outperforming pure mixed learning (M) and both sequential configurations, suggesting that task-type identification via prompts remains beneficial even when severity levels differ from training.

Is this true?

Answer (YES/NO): NO